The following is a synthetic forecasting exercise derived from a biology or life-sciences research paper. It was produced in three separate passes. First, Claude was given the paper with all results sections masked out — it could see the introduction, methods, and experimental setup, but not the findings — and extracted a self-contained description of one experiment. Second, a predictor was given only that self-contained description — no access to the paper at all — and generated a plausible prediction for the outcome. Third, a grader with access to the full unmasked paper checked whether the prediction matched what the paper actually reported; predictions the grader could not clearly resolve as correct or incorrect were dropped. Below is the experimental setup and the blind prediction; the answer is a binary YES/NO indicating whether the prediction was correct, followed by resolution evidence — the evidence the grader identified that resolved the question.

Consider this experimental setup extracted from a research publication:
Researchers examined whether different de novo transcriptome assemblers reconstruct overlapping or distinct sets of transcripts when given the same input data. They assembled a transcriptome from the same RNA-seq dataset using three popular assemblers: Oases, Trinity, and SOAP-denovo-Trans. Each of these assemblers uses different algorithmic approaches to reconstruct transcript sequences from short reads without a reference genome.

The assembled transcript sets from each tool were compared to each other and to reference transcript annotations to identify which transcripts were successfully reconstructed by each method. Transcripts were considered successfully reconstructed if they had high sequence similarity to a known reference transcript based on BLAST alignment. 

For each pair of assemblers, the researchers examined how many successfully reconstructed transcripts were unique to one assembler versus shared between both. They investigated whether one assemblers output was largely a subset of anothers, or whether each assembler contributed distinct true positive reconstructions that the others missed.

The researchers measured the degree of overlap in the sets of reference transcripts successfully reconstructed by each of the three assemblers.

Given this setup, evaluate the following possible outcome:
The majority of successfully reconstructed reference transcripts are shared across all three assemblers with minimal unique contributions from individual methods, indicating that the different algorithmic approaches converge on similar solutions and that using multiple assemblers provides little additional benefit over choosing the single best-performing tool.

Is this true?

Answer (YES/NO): NO